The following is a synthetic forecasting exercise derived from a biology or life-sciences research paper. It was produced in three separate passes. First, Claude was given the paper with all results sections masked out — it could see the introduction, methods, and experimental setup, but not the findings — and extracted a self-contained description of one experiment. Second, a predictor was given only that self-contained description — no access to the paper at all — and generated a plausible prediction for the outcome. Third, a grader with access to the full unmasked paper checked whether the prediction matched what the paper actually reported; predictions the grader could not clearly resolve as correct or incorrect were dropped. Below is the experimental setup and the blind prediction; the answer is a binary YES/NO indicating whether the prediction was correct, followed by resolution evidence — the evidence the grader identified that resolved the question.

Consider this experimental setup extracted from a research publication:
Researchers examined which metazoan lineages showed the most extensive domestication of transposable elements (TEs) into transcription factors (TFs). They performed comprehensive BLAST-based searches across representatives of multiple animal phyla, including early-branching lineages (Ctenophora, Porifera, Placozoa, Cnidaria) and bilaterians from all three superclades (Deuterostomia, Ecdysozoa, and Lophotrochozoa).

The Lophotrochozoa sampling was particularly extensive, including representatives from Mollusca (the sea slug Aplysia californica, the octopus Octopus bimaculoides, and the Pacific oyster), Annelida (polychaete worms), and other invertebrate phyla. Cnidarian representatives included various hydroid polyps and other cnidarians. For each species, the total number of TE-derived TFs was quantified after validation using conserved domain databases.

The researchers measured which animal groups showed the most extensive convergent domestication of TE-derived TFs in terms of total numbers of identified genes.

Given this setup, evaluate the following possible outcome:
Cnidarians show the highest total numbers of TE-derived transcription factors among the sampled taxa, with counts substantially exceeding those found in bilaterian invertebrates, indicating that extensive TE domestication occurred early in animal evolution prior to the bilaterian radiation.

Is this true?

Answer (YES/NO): NO